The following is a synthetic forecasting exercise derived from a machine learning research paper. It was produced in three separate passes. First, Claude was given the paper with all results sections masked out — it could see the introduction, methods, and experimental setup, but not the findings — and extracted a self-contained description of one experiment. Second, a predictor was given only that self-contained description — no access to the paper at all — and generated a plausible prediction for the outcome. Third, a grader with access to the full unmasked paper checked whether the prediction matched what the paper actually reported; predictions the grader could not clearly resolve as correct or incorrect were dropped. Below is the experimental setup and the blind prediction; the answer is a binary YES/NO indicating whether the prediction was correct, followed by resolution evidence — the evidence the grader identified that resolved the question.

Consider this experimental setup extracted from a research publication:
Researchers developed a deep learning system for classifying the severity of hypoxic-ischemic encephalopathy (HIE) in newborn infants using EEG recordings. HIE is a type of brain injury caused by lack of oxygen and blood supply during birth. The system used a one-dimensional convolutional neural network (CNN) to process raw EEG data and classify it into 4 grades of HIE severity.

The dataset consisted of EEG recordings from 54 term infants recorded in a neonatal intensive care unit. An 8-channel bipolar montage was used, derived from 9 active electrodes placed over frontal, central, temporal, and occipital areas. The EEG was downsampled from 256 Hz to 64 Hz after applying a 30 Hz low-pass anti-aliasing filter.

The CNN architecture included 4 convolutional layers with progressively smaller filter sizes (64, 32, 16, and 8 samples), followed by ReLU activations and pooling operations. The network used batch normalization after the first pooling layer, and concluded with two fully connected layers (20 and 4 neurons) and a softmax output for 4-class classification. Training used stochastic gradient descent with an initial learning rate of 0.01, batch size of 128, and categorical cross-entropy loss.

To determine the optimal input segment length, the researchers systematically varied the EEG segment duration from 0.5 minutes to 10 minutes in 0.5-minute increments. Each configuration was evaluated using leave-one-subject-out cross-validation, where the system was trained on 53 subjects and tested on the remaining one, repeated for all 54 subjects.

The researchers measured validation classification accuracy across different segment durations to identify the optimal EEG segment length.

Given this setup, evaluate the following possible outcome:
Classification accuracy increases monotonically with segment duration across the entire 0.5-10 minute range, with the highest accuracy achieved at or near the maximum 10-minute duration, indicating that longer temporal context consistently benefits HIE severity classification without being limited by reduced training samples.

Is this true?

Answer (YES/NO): NO